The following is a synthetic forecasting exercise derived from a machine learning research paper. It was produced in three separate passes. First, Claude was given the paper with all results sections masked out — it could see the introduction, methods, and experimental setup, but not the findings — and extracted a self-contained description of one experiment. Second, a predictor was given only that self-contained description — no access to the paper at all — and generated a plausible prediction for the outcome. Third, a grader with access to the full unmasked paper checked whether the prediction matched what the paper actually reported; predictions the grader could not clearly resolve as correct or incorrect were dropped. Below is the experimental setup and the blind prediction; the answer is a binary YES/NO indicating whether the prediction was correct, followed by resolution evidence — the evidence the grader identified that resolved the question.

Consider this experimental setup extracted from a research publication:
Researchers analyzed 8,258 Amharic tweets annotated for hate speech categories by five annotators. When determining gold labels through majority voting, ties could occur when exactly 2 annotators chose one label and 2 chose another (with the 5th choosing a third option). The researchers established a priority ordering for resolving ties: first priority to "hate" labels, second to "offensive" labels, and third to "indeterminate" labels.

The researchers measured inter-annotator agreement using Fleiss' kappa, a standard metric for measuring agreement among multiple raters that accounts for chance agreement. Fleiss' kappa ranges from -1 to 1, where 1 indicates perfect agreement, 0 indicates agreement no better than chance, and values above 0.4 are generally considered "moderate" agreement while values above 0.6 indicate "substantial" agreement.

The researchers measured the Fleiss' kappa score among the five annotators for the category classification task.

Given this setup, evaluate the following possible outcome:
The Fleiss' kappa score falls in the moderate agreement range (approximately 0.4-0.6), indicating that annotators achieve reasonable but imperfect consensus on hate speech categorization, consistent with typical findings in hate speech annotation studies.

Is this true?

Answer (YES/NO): YES